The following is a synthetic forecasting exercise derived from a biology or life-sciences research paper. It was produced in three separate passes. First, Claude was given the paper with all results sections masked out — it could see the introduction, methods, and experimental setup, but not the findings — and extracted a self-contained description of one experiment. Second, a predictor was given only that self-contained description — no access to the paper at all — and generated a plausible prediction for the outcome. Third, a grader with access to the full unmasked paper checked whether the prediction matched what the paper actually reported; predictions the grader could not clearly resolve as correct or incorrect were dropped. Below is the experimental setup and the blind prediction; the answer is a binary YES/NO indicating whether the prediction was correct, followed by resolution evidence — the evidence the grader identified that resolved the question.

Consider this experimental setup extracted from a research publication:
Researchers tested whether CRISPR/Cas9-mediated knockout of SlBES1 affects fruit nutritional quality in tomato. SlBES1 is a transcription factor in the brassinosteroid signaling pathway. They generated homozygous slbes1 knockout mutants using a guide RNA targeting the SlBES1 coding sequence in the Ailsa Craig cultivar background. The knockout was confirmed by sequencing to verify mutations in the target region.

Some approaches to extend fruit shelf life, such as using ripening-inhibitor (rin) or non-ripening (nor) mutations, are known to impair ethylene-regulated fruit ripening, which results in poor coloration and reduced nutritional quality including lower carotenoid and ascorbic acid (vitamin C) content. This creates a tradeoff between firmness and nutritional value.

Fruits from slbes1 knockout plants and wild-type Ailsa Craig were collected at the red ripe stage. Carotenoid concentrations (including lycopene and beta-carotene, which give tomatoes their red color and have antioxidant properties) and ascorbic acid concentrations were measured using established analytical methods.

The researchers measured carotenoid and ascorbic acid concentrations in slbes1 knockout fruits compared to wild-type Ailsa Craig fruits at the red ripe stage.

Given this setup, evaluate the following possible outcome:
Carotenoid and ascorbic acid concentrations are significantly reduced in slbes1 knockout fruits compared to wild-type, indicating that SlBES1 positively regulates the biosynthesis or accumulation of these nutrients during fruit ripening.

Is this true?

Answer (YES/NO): NO